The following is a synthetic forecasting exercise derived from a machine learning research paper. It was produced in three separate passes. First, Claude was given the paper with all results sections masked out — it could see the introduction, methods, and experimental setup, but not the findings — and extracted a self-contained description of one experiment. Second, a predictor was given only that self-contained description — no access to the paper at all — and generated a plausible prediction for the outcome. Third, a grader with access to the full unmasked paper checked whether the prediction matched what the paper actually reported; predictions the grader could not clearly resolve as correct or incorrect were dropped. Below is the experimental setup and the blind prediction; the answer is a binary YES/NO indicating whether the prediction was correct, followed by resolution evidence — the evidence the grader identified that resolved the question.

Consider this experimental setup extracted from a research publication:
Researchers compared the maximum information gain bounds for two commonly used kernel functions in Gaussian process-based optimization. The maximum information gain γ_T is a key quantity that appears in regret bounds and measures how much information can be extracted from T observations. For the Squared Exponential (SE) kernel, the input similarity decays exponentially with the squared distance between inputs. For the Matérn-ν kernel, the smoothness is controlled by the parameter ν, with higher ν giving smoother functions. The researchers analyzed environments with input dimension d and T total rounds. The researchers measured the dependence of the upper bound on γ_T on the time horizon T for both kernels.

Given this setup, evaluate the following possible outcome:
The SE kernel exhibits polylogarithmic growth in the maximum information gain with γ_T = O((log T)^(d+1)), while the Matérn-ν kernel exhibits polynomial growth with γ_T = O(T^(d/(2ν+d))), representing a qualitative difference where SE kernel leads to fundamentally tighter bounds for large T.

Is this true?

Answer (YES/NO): YES